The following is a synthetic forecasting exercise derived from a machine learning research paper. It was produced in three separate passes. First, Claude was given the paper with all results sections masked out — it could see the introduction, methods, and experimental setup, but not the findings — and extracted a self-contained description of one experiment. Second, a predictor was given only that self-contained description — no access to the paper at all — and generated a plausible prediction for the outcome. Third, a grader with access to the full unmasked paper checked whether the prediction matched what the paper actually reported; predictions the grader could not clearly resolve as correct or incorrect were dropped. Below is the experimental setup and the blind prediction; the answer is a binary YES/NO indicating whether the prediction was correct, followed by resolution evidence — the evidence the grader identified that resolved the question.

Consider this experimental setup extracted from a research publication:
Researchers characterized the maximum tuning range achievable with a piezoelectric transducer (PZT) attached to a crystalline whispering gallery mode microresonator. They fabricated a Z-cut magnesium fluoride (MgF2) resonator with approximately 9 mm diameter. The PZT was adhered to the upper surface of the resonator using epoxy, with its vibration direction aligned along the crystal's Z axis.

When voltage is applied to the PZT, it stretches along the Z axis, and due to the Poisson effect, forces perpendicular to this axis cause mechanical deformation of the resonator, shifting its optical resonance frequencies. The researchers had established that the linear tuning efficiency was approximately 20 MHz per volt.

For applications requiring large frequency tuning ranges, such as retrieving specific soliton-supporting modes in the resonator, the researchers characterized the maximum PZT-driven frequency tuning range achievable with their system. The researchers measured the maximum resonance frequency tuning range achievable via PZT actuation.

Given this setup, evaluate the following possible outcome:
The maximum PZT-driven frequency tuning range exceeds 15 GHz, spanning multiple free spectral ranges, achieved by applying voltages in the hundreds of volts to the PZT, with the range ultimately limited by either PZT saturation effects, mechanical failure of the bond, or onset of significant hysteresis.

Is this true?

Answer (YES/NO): NO